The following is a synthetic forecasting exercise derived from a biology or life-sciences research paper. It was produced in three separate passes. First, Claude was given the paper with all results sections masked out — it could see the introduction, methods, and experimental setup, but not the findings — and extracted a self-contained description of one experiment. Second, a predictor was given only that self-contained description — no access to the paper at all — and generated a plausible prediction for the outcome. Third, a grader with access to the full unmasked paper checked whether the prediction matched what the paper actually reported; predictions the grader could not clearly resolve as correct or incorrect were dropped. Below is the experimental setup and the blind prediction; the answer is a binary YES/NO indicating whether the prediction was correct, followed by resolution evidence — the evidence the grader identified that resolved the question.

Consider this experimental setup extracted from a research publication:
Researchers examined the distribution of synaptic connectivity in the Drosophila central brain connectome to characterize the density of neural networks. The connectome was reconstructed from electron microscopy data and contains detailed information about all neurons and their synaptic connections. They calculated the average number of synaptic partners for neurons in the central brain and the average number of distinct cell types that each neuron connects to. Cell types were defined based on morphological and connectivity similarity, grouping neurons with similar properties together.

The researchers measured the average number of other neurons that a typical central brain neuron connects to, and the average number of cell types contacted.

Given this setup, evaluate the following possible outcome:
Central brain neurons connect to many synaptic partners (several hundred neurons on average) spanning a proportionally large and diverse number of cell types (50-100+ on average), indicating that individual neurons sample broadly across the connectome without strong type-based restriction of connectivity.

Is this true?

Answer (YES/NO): NO